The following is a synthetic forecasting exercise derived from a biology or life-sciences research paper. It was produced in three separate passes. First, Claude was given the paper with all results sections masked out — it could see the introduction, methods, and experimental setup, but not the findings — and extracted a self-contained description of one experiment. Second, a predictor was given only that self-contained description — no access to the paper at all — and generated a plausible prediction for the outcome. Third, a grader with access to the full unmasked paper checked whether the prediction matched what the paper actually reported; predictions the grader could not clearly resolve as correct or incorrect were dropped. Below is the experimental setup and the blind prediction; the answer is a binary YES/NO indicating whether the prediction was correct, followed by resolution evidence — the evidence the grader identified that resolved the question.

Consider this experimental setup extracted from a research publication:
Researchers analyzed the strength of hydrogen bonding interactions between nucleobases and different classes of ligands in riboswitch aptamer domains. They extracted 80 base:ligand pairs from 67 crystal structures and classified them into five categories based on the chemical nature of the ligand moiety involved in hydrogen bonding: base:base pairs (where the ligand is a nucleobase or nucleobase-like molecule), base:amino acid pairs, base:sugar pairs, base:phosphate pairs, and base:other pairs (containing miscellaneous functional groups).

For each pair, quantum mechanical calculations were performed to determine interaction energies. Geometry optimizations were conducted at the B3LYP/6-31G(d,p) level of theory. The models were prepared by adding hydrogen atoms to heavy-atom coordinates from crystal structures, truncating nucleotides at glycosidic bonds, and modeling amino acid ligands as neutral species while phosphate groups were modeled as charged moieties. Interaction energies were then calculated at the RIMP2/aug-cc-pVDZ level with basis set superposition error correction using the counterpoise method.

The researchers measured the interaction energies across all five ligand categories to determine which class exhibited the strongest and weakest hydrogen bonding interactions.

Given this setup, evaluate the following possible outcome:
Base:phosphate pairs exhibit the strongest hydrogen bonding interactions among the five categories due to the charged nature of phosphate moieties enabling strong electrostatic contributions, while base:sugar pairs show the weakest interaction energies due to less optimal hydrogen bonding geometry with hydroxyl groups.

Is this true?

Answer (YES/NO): NO